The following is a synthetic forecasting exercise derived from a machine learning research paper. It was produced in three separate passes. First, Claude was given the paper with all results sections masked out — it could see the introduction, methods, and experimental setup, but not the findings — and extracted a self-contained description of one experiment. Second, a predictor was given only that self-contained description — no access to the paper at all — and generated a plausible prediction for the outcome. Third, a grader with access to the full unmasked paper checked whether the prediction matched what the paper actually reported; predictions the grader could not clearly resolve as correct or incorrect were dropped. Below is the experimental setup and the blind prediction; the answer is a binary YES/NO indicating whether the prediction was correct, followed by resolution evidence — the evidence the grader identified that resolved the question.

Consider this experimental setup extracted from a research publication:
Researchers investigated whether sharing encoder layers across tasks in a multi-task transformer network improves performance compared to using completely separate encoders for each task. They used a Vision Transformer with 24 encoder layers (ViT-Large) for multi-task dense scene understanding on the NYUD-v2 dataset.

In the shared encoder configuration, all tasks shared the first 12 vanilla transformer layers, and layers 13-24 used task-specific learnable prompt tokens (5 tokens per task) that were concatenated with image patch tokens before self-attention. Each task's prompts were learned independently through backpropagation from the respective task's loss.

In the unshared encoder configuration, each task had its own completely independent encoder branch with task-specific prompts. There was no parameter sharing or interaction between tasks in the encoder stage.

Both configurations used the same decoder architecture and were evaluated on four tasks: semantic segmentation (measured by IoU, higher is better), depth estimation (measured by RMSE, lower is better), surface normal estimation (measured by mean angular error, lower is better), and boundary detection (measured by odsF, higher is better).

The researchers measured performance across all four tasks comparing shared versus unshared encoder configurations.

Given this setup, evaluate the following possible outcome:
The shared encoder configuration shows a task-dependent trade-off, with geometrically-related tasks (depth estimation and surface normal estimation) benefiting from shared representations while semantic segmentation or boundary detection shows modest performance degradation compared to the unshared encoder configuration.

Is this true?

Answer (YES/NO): NO